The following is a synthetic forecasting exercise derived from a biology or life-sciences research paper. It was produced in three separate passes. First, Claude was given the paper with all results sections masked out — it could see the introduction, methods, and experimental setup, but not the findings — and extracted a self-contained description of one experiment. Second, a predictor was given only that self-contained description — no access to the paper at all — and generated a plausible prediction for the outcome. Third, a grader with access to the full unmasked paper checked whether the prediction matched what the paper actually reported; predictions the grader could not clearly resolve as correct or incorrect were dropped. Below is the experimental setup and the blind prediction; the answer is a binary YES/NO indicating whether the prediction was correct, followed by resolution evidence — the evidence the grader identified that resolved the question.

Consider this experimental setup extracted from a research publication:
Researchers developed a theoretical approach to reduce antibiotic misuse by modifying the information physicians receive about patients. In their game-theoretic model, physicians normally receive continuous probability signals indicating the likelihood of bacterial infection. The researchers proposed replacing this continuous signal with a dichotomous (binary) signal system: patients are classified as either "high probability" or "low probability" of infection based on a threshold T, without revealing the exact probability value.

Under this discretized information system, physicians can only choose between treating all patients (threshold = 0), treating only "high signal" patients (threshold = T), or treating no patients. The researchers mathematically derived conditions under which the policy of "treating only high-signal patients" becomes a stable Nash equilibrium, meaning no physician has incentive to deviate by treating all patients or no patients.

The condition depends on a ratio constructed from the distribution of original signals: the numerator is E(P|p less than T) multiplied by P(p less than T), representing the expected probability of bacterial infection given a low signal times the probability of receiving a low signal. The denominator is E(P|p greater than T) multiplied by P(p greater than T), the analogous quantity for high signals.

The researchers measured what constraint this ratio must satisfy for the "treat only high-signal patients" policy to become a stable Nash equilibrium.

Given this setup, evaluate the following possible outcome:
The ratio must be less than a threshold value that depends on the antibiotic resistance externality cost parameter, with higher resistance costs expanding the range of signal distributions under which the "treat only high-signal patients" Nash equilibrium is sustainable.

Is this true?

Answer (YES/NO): NO